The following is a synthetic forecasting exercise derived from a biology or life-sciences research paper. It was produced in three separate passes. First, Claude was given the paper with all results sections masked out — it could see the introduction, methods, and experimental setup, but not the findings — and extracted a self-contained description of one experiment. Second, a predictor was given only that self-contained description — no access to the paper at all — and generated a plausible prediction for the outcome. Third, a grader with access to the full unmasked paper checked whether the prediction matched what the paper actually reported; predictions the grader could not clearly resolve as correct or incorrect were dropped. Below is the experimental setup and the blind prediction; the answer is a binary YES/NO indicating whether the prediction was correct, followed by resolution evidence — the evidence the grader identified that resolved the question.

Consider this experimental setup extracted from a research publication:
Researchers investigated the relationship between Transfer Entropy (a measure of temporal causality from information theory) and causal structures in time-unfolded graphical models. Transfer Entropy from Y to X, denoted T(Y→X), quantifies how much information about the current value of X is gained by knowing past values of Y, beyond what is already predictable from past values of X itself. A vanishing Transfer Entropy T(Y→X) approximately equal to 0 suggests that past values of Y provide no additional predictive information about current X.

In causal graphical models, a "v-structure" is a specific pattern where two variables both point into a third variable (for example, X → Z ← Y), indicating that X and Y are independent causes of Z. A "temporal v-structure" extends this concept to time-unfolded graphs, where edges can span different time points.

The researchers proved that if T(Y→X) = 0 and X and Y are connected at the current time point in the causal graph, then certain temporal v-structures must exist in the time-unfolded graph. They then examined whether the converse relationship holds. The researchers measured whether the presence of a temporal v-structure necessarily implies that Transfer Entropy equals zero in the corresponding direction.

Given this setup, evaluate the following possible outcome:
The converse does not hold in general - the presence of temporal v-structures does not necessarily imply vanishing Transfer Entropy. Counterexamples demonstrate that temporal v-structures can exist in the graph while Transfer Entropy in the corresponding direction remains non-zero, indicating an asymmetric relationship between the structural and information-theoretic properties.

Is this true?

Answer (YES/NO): YES